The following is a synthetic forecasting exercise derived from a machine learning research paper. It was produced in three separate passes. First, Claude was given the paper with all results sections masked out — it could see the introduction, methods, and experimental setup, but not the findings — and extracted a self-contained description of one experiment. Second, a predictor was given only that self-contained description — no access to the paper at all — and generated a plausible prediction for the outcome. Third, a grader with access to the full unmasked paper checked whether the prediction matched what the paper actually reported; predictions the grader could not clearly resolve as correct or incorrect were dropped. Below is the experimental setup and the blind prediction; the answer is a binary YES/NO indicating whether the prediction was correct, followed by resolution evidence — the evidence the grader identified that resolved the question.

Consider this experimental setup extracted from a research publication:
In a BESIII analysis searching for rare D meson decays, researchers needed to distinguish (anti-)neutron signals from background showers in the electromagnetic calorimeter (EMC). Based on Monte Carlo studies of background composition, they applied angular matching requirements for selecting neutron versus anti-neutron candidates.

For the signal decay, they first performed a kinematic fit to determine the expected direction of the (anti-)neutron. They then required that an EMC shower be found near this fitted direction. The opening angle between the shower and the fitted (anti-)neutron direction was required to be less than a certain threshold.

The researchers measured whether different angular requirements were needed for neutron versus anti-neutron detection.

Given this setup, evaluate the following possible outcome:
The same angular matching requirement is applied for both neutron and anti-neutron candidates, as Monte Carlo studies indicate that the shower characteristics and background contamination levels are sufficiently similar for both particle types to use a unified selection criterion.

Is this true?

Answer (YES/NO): NO